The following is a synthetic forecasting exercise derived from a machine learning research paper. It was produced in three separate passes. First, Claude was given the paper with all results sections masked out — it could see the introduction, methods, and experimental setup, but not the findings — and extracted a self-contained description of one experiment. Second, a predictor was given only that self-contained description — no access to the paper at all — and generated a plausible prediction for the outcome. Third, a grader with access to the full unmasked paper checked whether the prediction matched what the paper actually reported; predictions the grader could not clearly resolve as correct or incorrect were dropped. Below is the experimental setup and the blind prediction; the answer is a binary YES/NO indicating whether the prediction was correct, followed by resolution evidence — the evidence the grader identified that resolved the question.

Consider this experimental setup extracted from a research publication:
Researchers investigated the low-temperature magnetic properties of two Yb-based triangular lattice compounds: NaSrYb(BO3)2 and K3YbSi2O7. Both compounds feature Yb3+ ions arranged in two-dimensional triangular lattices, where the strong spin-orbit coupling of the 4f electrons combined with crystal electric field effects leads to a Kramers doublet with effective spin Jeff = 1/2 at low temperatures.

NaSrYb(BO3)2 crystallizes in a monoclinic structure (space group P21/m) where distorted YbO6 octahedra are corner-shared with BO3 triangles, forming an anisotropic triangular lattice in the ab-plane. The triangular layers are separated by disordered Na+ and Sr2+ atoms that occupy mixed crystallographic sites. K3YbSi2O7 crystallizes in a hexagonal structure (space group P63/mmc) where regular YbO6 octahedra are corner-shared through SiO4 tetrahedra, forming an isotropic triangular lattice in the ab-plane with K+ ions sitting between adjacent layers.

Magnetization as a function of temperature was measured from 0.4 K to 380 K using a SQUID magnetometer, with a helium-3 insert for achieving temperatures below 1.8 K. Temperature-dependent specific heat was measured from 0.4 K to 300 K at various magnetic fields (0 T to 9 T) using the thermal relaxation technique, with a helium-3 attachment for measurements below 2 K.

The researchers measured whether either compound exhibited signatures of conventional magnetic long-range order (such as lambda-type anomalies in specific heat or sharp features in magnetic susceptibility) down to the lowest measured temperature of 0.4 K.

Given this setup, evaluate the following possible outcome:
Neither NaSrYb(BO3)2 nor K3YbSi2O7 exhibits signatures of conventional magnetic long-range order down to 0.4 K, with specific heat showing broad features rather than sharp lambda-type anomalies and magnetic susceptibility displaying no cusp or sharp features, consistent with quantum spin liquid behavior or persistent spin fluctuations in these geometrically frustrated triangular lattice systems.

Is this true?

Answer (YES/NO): YES